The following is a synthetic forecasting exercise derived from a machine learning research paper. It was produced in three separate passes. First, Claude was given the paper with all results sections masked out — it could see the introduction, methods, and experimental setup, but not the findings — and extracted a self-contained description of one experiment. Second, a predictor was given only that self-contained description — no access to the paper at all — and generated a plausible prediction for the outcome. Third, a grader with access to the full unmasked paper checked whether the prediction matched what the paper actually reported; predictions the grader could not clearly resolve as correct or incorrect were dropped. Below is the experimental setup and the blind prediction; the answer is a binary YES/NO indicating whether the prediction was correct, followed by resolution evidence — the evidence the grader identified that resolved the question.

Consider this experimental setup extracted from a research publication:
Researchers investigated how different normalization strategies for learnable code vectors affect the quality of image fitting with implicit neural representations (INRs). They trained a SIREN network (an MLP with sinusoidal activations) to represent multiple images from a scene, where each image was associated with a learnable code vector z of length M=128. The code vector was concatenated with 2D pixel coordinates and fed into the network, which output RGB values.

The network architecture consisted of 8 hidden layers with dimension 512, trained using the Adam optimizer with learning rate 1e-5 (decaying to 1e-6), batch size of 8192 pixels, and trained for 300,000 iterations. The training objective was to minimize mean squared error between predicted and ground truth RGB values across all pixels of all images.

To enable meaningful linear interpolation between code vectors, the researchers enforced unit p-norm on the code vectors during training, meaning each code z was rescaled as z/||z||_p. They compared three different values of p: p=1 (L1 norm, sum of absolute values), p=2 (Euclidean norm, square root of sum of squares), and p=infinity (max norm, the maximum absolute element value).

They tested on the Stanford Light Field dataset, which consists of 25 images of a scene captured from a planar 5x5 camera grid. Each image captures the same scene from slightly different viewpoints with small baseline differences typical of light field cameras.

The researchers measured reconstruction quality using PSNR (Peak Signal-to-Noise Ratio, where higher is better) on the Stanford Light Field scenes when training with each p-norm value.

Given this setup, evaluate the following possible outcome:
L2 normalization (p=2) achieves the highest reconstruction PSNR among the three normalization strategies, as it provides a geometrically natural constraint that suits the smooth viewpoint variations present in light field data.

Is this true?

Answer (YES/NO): NO